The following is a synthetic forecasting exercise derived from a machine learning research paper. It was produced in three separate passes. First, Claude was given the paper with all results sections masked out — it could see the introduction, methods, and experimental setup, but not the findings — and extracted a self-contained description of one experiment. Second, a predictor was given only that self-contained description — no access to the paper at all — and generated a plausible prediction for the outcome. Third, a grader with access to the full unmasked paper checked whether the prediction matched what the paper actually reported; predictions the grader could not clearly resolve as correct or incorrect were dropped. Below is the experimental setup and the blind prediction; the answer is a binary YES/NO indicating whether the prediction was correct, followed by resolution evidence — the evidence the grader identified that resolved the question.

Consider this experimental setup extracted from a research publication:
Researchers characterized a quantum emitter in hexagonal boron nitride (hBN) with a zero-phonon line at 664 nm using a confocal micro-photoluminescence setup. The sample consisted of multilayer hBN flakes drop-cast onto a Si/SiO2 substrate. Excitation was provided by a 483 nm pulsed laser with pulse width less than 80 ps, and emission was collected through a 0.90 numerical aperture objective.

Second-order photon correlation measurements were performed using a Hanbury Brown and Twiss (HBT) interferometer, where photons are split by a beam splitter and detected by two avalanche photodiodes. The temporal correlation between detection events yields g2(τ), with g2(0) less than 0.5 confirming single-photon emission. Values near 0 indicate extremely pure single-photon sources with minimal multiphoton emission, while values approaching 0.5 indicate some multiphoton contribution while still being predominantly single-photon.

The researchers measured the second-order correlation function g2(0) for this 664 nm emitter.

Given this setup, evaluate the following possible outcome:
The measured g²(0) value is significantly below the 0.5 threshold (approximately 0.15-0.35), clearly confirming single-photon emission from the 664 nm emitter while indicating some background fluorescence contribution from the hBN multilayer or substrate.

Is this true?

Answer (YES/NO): NO